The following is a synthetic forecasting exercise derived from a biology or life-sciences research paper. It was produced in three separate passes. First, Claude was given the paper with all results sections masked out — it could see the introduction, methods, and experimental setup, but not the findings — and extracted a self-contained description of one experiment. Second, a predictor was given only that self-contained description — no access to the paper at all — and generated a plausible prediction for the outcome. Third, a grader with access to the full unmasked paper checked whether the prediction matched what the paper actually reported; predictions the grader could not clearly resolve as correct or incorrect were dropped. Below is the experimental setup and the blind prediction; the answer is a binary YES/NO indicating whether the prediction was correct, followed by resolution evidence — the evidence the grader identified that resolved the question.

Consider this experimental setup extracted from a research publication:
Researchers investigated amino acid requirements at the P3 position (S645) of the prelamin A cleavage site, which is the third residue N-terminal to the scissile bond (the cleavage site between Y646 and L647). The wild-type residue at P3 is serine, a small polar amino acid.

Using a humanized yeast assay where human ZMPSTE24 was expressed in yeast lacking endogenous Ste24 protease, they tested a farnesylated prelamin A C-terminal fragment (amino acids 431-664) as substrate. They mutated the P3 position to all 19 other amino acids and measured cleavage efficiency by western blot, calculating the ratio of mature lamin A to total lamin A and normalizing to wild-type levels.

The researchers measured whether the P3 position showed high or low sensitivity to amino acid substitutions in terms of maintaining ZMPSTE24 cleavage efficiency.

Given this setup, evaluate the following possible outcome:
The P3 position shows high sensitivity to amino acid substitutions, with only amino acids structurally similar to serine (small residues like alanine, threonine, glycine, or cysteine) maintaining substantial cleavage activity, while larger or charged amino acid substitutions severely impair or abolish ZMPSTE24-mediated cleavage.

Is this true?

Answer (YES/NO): NO